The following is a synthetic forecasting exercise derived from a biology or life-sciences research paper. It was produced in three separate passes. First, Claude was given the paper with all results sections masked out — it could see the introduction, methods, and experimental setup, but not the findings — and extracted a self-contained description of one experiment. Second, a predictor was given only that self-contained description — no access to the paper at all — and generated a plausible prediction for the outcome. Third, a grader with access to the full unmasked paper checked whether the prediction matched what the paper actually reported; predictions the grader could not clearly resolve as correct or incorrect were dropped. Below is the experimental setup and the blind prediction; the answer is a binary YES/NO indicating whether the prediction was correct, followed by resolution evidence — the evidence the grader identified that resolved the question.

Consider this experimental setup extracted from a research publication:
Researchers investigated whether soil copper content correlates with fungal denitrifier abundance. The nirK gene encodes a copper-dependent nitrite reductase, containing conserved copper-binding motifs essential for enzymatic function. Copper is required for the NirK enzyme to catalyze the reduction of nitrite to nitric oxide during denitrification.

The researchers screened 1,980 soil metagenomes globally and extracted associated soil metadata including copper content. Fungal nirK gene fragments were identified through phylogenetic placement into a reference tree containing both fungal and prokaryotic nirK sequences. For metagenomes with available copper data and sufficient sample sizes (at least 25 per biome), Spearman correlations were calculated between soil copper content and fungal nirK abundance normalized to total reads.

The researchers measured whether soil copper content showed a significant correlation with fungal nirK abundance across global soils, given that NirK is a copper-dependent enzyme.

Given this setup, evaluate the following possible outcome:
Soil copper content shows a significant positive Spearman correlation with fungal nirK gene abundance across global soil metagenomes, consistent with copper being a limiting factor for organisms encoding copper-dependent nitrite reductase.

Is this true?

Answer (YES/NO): NO